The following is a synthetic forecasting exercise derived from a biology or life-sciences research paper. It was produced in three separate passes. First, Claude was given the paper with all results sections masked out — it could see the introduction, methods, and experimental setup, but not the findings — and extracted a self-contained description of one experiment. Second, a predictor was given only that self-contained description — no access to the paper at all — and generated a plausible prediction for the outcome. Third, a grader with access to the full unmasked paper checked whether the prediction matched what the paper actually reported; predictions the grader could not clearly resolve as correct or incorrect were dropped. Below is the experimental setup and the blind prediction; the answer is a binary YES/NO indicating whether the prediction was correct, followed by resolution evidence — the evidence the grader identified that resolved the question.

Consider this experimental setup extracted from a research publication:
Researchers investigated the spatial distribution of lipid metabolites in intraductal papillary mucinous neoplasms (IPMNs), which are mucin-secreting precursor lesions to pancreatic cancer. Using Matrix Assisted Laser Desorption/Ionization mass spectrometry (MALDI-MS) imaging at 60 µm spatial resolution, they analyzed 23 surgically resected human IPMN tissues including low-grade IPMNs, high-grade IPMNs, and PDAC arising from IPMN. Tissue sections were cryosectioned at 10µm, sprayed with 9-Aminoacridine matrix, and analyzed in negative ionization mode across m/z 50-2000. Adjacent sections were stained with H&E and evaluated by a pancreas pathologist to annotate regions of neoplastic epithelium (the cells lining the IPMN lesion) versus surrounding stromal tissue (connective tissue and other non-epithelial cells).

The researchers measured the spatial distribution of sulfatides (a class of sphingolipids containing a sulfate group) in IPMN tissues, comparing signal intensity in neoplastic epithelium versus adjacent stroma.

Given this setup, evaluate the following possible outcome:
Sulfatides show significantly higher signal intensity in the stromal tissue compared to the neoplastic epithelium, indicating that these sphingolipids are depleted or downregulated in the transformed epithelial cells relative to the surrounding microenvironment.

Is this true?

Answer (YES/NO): NO